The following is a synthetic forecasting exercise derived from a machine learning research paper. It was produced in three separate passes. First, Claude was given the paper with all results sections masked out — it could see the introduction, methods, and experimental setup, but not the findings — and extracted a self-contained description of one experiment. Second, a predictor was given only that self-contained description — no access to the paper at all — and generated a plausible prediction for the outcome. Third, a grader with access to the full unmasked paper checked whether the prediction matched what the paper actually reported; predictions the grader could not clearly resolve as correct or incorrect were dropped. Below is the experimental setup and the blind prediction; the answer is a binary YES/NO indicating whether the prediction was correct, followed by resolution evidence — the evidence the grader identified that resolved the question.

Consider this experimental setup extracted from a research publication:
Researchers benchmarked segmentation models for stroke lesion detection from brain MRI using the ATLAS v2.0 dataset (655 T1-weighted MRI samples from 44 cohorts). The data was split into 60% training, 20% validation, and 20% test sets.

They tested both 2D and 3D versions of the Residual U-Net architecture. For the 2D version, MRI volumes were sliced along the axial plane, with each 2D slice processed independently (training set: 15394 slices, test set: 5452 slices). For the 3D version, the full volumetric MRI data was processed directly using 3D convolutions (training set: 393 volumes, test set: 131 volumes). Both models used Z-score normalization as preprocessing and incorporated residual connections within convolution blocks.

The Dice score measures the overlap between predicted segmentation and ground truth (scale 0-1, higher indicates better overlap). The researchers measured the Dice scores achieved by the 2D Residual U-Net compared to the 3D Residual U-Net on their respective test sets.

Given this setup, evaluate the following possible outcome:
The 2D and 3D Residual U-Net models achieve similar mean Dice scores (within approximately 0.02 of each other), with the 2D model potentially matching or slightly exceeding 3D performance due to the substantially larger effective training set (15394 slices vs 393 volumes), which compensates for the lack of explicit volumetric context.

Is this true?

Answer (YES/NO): NO